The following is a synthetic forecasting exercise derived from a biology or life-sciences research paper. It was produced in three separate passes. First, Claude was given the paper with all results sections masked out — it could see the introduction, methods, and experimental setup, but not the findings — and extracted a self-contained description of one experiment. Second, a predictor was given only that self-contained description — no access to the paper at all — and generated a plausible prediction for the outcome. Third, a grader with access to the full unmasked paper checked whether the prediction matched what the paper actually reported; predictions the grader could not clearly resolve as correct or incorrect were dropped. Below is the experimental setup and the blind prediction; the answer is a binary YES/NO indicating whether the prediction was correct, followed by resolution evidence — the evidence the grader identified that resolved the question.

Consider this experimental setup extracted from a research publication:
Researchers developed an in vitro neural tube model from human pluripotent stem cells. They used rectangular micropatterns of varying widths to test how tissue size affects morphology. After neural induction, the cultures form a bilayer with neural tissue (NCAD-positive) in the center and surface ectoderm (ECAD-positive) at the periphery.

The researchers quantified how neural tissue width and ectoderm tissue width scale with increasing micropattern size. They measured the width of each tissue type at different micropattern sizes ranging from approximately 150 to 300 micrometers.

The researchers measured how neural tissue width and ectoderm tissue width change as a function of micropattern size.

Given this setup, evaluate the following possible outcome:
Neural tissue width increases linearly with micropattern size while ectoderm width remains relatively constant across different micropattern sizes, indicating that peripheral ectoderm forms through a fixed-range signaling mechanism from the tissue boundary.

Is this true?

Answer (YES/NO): YES